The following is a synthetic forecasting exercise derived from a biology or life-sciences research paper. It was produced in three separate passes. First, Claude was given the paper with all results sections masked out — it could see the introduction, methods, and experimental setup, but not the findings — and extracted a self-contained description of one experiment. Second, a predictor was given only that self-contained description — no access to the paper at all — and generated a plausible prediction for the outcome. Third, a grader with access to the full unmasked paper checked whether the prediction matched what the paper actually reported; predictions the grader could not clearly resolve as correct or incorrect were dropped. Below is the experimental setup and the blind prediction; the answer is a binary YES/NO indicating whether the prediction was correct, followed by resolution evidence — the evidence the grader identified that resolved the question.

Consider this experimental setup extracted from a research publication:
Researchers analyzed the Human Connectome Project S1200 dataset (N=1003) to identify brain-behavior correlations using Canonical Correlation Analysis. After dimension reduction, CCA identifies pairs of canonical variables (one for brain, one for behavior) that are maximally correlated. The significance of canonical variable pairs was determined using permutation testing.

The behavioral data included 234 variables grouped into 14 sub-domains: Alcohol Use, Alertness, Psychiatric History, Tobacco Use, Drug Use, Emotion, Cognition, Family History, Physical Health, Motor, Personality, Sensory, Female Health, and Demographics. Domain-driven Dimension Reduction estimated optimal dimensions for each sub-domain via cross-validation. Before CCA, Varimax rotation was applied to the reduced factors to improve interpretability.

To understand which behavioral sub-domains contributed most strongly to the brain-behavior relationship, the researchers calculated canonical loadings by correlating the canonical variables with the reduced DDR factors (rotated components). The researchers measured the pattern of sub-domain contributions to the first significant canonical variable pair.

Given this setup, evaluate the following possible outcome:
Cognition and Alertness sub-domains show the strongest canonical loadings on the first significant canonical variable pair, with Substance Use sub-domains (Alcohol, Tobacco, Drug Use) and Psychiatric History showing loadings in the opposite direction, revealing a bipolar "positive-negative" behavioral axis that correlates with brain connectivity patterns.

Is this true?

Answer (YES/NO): NO